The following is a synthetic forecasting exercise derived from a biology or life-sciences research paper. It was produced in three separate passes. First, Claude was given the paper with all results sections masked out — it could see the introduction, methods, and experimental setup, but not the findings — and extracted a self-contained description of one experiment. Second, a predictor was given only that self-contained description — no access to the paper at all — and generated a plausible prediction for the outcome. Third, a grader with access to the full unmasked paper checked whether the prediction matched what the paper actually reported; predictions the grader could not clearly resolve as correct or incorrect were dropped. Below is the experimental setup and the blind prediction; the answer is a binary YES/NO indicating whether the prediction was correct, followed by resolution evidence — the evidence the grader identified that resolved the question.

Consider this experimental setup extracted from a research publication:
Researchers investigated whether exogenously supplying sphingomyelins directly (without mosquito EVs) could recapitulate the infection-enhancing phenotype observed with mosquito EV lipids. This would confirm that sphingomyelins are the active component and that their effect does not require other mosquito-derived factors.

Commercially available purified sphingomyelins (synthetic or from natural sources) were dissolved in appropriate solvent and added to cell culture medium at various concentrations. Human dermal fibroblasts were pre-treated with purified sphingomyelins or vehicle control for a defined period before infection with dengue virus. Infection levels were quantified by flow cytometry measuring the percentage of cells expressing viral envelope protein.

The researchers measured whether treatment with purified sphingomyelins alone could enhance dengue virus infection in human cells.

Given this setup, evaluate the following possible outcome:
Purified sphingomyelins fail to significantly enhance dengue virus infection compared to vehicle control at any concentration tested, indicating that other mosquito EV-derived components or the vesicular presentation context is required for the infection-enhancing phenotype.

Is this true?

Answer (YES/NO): NO